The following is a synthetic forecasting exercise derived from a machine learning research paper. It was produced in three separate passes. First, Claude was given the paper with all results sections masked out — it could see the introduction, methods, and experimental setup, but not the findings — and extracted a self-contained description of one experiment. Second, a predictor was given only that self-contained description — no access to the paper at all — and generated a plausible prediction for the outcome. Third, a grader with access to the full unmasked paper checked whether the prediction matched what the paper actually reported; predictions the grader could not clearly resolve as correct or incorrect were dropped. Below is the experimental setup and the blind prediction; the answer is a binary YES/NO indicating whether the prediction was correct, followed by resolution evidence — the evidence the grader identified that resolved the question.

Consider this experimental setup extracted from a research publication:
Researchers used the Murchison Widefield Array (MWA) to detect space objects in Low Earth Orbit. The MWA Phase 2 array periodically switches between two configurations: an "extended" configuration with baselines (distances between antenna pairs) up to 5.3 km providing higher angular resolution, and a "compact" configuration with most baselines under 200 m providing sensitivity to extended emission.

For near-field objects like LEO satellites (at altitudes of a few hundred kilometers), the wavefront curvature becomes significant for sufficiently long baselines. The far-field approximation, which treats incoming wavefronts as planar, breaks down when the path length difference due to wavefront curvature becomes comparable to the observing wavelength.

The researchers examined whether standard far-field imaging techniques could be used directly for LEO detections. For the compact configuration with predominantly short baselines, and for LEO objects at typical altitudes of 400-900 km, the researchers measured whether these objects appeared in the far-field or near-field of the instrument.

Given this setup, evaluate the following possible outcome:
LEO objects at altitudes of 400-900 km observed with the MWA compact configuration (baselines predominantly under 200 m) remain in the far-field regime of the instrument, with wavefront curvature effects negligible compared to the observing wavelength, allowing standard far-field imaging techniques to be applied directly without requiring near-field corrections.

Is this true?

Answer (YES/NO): YES